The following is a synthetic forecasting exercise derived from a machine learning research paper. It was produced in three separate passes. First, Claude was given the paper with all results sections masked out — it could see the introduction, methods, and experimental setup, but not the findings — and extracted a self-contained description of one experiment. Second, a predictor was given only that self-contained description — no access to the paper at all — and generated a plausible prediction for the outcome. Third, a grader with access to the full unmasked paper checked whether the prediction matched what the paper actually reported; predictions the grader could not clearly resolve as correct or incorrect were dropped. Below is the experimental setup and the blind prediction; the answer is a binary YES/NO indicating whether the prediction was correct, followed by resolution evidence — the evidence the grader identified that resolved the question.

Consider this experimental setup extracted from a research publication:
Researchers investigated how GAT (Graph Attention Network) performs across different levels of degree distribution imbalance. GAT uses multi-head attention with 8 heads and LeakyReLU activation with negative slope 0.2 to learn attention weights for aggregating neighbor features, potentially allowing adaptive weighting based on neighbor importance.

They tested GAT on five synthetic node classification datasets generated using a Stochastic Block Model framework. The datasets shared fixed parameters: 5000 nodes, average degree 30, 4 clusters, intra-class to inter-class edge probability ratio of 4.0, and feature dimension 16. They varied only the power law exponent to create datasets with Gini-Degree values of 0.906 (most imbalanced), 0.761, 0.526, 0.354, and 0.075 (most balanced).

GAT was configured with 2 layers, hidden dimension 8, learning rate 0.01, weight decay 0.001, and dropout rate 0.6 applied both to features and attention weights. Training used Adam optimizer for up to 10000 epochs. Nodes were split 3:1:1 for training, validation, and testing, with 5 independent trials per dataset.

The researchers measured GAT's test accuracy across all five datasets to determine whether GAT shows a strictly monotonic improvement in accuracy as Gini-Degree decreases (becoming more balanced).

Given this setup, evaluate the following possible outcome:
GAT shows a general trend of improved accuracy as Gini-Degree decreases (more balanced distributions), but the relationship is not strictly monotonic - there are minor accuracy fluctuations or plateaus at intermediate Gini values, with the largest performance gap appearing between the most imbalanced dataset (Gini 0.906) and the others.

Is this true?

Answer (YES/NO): YES